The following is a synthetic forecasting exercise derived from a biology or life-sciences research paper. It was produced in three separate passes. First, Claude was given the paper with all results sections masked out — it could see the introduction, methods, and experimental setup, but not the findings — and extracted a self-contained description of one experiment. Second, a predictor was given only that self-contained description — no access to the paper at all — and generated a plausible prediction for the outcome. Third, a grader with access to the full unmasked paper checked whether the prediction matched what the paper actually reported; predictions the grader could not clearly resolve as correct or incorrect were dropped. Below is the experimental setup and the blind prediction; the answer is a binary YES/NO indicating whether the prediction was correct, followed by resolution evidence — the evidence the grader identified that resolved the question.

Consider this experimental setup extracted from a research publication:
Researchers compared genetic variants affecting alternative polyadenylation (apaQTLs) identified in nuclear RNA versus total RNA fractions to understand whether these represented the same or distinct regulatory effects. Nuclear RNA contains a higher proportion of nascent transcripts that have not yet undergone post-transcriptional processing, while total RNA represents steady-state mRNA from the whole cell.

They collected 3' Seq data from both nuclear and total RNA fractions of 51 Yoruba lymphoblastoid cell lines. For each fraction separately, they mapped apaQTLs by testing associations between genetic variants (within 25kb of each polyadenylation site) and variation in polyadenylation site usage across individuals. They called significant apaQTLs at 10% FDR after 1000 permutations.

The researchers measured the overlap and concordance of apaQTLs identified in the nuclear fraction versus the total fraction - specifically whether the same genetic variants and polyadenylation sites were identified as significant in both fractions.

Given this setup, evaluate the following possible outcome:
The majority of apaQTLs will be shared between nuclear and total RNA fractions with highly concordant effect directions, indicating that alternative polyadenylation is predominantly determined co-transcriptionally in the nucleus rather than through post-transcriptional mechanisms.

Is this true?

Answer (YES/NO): YES